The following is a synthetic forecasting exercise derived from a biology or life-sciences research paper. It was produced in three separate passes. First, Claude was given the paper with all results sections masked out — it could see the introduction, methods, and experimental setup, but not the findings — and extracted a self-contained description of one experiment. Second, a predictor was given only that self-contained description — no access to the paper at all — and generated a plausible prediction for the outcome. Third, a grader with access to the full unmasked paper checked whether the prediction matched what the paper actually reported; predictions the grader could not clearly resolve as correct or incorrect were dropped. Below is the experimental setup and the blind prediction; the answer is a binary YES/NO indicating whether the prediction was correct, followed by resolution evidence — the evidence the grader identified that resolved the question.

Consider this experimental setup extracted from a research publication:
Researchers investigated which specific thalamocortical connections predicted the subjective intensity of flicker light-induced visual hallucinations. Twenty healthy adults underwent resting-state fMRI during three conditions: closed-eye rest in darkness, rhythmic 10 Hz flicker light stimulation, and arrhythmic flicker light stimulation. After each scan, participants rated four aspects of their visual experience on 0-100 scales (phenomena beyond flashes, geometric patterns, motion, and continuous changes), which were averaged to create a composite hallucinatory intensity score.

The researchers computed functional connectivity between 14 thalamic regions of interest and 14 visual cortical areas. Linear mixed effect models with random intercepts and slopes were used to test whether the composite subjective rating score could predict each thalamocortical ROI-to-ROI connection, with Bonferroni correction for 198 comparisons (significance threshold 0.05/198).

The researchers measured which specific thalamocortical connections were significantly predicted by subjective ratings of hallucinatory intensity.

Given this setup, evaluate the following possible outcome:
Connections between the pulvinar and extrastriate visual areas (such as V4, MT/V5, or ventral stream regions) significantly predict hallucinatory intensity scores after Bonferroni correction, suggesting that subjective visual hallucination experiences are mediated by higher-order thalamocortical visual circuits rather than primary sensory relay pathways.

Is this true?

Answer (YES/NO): NO